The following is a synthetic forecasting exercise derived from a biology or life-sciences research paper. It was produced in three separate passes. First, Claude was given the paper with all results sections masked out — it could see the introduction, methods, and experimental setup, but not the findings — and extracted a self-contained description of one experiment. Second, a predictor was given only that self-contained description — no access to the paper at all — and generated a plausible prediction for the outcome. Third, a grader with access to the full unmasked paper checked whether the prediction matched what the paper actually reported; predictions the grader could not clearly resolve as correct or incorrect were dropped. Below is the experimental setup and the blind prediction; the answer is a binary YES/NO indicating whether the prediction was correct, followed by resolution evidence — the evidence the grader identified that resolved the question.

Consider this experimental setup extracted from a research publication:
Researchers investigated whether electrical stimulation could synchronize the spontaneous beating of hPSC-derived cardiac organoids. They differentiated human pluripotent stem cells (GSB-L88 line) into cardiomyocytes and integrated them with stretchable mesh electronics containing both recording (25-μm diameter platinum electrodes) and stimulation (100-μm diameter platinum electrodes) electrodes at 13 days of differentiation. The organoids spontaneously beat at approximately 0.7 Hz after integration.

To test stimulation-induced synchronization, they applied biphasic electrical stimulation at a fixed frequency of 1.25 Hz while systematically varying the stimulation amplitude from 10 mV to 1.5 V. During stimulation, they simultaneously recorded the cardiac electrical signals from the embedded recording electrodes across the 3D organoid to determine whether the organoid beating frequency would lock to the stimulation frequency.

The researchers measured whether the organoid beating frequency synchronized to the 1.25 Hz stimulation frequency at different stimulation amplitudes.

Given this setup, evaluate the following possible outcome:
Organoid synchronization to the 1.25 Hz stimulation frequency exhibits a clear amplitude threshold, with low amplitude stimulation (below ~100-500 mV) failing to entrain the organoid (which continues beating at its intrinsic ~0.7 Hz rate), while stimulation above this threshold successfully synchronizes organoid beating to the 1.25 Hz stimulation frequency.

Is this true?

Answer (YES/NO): NO